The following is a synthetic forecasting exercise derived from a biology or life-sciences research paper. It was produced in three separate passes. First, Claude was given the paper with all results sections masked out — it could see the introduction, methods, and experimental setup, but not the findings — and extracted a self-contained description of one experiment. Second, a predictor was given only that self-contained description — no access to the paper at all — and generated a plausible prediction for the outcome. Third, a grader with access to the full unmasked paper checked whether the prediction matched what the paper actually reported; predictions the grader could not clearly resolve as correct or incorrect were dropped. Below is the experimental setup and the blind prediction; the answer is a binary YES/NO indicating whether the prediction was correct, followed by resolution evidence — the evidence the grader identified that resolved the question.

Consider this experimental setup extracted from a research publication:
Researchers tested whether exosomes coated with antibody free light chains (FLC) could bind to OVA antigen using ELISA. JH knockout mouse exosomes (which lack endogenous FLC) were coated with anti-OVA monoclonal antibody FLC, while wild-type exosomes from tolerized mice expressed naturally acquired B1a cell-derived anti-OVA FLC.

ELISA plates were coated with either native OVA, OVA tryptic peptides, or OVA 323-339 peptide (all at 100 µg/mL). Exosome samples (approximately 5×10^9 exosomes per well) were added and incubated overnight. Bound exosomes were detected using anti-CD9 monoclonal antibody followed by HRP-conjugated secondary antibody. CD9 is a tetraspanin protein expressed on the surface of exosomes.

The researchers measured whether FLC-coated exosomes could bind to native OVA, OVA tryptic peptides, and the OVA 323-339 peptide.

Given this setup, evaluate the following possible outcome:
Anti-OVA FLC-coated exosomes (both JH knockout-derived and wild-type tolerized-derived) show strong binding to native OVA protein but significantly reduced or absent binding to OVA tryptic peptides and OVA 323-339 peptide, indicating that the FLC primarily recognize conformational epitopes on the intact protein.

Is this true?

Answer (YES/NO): NO